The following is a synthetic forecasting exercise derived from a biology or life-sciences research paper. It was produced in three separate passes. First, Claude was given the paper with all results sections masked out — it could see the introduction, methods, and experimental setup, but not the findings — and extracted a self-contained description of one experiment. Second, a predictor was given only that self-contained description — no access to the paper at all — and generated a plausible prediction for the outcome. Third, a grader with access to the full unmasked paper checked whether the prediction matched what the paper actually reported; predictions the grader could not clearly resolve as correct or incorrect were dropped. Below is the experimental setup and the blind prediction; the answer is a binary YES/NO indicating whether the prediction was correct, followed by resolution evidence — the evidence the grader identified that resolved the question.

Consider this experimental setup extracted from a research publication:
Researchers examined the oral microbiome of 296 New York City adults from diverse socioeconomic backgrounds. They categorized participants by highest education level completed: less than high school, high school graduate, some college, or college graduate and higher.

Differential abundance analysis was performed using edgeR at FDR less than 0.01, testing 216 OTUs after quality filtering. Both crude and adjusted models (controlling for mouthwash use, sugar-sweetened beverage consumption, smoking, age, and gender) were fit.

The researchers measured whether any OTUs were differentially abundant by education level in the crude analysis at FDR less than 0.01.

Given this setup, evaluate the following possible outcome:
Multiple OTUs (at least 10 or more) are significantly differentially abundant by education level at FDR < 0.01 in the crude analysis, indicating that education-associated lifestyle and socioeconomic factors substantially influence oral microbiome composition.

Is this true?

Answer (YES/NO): YES